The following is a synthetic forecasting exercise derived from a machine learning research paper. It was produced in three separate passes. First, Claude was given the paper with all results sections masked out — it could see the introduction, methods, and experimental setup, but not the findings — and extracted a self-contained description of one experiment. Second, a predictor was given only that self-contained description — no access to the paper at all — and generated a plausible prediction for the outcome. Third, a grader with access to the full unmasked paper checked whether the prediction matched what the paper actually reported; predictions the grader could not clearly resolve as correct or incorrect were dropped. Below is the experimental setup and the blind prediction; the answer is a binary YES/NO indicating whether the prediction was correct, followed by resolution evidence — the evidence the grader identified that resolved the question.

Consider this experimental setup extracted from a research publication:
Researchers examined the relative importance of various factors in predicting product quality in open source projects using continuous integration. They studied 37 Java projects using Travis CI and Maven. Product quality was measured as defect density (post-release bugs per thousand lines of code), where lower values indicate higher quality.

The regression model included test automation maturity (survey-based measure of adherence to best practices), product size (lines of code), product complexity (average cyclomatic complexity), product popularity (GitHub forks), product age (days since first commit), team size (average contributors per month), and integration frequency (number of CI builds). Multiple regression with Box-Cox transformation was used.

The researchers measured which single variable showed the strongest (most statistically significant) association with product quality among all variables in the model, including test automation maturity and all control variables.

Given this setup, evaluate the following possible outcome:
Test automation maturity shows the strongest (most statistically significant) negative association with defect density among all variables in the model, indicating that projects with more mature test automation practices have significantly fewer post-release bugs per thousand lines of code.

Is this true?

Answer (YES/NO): YES